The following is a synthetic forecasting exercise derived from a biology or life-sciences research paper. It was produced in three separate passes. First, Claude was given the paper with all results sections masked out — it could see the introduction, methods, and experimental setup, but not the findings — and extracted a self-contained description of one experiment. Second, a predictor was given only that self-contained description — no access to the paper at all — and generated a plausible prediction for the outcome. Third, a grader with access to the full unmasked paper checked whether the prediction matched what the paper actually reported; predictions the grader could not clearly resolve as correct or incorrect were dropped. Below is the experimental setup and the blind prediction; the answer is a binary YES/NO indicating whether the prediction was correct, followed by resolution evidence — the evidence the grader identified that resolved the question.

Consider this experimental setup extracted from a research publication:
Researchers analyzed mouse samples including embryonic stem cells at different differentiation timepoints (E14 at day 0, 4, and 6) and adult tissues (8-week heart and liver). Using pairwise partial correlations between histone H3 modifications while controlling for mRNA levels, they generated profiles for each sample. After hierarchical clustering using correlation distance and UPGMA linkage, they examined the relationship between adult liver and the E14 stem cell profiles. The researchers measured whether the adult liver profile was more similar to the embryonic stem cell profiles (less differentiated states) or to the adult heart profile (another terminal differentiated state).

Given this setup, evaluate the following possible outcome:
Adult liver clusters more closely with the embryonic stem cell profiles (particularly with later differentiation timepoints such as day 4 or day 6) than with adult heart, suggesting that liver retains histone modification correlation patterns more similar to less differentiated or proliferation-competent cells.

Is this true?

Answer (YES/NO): NO